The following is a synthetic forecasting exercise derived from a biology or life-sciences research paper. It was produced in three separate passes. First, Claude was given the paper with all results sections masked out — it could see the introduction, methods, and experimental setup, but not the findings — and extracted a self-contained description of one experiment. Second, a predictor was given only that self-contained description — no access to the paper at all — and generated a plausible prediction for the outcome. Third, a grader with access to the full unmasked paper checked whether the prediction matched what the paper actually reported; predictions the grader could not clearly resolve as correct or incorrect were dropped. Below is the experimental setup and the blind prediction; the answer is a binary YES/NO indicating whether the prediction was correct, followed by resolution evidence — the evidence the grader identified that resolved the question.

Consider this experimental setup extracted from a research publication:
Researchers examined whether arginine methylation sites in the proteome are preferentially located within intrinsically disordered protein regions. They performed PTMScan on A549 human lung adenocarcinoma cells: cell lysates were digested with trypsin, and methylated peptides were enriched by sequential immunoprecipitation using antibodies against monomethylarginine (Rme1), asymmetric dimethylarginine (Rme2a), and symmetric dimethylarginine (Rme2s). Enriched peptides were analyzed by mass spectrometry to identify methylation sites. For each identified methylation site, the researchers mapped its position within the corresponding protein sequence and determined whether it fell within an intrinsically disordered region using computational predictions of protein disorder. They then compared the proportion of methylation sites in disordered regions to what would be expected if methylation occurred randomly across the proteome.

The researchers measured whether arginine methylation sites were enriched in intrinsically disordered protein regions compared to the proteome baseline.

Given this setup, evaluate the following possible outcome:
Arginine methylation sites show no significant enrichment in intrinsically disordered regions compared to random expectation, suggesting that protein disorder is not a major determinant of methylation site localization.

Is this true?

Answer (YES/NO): NO